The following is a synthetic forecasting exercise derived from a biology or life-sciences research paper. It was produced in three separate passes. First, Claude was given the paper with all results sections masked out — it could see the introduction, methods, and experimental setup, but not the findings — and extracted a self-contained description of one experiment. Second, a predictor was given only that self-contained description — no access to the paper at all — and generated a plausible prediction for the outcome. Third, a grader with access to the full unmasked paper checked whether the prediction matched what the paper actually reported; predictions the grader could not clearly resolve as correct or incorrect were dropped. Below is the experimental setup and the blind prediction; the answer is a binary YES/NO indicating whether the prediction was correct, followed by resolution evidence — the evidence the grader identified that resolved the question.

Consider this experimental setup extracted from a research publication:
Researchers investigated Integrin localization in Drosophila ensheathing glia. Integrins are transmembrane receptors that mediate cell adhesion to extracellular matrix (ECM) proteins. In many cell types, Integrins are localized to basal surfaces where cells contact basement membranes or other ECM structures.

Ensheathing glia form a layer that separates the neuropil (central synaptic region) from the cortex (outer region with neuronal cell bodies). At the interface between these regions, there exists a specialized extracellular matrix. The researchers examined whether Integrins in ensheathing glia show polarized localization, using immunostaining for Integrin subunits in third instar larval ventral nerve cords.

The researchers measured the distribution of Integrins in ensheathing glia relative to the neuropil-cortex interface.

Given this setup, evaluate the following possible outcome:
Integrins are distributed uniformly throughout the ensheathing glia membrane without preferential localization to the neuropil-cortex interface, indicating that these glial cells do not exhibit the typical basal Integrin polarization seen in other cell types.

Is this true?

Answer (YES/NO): NO